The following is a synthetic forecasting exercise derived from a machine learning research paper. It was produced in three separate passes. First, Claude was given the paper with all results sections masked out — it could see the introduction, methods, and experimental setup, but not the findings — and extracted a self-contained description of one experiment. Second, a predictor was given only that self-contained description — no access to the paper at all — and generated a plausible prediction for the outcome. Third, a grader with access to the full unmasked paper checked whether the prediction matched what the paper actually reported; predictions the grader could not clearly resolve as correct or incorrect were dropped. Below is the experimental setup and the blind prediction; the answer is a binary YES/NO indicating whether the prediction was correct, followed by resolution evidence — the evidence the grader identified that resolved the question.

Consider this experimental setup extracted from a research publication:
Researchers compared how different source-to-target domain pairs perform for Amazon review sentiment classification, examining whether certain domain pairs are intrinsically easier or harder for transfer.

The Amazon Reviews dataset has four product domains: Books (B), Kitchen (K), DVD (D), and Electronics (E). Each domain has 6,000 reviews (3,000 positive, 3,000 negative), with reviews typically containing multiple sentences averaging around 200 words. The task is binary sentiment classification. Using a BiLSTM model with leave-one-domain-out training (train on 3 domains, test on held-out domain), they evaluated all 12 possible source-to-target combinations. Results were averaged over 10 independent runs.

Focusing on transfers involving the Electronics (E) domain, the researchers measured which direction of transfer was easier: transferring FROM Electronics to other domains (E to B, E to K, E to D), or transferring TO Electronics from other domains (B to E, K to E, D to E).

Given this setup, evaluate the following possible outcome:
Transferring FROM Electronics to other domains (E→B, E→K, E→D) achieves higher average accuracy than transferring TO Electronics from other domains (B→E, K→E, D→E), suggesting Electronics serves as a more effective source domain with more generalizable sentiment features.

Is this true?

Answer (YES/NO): NO